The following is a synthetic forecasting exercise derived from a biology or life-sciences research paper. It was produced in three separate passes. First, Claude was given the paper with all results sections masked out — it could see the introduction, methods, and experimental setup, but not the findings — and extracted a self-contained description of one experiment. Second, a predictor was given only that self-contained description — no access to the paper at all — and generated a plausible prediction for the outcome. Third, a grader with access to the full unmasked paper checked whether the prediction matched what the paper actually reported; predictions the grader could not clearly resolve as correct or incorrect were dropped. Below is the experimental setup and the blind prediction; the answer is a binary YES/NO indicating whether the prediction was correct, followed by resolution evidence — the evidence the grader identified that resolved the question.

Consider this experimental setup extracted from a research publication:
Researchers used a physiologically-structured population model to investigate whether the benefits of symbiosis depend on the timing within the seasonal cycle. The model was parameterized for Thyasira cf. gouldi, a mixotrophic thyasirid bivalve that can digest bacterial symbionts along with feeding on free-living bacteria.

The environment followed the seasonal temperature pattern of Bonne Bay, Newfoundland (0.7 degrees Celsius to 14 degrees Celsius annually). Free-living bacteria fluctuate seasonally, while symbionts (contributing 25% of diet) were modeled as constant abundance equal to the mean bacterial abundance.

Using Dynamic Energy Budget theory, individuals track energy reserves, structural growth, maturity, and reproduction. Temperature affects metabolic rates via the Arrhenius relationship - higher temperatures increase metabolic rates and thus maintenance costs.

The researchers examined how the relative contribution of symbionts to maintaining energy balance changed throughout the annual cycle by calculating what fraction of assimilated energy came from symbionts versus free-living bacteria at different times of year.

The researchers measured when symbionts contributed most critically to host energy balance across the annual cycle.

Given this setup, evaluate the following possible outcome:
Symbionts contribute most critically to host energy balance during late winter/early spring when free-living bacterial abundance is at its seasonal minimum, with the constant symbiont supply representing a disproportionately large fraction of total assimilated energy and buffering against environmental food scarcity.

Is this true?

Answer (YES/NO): YES